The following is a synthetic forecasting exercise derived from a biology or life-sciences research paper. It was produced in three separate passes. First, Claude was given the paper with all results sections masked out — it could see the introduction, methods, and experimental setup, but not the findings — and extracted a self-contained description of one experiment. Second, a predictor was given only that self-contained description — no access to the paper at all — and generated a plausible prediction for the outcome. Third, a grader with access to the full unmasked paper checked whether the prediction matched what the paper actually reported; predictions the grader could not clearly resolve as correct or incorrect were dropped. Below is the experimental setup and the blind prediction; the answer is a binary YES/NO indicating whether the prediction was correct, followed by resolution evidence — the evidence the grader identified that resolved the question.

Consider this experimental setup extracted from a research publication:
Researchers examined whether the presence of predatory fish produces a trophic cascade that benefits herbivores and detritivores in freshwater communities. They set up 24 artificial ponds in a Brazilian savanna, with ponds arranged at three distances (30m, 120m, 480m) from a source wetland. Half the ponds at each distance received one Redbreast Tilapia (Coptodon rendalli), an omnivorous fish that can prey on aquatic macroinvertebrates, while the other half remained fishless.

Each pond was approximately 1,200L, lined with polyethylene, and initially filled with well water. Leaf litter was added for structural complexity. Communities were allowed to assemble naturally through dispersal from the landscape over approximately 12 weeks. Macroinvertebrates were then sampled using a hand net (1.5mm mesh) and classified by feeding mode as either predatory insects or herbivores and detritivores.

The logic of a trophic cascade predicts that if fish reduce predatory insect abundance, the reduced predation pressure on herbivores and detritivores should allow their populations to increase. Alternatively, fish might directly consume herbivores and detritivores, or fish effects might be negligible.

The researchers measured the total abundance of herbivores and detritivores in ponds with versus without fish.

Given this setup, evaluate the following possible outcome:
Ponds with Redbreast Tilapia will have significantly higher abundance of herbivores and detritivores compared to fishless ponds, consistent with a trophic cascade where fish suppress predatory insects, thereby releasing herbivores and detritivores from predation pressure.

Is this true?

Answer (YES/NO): NO